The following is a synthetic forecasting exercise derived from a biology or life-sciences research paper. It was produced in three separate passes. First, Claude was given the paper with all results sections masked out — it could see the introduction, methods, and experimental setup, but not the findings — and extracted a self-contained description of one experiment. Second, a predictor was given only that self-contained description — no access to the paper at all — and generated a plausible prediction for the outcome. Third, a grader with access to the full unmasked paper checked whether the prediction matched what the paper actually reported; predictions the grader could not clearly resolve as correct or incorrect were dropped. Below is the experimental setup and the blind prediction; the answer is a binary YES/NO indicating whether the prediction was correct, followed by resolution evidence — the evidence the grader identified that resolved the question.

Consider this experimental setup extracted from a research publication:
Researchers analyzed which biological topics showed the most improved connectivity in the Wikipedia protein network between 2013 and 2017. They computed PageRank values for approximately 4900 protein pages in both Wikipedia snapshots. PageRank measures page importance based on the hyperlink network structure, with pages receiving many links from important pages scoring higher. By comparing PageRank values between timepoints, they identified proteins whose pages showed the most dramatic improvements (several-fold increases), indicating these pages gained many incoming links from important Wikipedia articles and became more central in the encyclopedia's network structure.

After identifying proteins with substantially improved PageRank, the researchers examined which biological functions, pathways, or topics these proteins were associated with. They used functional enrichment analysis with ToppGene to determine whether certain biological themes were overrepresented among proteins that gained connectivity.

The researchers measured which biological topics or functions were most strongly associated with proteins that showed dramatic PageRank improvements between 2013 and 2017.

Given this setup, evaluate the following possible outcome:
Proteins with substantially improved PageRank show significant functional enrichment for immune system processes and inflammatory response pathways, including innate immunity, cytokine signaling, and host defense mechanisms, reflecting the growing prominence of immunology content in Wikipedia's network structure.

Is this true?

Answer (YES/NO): NO